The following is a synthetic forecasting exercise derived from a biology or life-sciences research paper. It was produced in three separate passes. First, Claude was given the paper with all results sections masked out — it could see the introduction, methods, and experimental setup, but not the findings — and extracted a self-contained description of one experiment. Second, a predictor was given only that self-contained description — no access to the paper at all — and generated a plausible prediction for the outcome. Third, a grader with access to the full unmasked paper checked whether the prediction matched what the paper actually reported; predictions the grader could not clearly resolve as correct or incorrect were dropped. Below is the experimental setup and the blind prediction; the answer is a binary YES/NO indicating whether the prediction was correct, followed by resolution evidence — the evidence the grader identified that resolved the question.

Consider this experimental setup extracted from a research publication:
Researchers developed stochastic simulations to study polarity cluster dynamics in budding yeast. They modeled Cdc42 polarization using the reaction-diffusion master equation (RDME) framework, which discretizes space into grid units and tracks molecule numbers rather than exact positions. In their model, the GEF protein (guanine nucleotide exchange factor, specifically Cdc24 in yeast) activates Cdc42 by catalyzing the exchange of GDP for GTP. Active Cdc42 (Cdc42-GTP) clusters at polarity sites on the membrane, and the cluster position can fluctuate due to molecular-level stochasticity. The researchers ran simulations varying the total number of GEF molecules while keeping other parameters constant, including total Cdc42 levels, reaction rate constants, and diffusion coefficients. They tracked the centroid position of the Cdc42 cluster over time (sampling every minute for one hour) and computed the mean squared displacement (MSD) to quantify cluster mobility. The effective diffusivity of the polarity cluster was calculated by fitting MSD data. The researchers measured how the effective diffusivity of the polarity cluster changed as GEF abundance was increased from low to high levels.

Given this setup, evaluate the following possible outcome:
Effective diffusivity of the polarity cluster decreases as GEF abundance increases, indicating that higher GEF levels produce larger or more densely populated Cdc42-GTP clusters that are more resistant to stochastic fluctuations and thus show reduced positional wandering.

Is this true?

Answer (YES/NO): YES